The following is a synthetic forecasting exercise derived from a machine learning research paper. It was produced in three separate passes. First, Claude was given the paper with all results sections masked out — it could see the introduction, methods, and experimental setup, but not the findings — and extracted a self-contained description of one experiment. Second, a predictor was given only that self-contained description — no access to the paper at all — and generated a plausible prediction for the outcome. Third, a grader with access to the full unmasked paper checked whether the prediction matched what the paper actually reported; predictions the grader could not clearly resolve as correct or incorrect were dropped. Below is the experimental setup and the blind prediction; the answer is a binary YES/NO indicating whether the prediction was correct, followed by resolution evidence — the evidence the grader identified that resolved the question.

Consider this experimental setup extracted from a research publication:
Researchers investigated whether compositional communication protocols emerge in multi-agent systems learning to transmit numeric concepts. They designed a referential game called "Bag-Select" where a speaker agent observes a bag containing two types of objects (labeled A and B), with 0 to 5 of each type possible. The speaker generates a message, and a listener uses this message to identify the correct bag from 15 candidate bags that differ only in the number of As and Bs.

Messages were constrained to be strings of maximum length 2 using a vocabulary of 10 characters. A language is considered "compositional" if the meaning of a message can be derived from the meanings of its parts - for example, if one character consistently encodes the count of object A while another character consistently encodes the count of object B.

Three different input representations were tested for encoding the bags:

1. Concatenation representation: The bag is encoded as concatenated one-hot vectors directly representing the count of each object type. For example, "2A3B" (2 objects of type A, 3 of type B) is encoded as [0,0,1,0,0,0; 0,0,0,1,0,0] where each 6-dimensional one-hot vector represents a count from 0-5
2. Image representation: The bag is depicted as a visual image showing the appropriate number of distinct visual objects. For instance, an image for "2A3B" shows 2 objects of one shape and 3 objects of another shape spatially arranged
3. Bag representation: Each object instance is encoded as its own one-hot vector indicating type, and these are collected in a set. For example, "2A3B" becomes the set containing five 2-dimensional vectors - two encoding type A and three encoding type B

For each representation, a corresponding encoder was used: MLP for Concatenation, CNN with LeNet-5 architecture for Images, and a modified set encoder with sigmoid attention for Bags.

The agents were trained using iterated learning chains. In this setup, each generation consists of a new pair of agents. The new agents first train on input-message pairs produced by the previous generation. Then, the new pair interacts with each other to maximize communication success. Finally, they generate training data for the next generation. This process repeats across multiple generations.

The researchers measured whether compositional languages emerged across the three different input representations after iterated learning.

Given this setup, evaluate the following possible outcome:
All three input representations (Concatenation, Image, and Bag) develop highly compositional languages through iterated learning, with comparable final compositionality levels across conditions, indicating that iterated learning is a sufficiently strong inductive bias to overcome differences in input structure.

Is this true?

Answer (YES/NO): NO